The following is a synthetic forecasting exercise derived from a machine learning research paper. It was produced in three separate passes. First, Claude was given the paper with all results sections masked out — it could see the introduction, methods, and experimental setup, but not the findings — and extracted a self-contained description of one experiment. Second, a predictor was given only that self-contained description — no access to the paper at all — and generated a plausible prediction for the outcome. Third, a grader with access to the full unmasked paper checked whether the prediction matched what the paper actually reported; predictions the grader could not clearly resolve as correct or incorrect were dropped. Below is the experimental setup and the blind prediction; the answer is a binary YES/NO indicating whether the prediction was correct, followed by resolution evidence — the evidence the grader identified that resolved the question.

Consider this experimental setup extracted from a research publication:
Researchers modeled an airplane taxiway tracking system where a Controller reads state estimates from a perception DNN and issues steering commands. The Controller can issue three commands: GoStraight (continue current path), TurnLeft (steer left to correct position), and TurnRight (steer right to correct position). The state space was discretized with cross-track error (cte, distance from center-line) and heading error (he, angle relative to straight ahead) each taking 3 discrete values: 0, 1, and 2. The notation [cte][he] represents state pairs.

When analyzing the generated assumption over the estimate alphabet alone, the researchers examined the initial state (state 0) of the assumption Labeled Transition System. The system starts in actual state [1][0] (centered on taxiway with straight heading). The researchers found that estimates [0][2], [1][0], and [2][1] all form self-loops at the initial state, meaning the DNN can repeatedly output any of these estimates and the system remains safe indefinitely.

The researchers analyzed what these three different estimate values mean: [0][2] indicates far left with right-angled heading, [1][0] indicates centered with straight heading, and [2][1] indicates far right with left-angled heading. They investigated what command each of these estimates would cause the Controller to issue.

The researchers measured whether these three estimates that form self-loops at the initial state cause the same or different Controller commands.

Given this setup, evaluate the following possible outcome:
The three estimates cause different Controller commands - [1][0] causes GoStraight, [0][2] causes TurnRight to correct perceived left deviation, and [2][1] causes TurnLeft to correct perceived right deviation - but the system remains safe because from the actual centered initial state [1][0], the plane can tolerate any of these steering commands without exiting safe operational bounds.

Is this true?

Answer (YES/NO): NO